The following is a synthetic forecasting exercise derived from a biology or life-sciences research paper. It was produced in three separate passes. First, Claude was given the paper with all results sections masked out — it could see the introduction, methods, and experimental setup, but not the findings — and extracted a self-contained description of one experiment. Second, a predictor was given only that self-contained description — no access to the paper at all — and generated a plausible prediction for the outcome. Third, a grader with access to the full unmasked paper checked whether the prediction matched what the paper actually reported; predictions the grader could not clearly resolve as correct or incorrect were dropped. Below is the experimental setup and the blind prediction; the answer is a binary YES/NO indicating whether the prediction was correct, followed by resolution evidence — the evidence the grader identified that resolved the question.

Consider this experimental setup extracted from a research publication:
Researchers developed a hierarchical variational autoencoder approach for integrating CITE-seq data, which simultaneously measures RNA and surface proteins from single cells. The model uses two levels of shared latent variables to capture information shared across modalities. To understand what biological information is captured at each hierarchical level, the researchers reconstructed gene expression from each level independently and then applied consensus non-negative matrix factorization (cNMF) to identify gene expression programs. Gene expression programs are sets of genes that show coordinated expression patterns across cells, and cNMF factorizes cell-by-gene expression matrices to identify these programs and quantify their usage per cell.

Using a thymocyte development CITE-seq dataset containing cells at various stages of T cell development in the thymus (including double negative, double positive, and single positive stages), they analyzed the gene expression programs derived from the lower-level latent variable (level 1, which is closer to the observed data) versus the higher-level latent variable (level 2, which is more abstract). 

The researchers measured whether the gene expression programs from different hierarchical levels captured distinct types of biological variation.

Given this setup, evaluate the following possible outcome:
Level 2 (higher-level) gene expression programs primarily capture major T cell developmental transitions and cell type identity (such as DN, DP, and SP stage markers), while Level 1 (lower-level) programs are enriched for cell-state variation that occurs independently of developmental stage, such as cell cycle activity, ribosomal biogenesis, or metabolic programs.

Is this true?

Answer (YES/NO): YES